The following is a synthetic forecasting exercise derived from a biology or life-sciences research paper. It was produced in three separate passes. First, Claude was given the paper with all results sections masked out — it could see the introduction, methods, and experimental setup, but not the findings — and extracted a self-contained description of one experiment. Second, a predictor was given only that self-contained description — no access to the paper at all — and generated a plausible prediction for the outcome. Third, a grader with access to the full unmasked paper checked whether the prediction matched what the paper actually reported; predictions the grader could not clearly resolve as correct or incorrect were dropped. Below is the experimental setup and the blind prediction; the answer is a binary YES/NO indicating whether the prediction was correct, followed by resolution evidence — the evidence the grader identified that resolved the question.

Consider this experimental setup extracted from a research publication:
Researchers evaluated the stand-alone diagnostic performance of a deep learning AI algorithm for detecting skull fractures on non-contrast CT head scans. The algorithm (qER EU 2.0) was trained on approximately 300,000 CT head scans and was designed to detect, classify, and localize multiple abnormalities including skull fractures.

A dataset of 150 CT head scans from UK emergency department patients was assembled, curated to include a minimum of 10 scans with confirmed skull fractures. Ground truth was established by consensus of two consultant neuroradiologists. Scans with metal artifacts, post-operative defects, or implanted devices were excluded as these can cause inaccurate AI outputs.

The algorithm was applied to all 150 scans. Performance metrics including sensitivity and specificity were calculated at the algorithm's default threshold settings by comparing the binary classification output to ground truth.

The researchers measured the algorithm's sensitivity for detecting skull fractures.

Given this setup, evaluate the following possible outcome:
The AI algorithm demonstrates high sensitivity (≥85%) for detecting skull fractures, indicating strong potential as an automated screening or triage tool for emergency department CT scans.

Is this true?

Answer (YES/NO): NO